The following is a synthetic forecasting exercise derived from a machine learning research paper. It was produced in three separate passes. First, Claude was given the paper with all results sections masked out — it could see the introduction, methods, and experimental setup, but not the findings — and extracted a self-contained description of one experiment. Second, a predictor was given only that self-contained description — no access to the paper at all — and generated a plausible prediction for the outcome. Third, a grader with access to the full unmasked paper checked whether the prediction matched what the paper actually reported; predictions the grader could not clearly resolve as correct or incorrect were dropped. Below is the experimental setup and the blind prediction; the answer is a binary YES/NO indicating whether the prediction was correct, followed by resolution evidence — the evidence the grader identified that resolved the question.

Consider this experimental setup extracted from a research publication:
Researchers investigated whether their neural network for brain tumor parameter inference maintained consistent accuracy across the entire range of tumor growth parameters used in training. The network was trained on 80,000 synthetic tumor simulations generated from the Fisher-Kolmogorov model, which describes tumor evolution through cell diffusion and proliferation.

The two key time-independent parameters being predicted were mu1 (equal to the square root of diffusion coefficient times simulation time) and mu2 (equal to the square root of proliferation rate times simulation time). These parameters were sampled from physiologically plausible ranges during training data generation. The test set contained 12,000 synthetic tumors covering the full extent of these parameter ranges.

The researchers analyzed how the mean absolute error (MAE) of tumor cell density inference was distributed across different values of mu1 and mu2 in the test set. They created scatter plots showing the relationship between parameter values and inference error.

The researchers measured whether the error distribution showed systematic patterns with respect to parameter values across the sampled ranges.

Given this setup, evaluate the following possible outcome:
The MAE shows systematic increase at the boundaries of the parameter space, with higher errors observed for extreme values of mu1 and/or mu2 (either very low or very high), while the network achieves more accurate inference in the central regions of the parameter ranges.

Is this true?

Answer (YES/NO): NO